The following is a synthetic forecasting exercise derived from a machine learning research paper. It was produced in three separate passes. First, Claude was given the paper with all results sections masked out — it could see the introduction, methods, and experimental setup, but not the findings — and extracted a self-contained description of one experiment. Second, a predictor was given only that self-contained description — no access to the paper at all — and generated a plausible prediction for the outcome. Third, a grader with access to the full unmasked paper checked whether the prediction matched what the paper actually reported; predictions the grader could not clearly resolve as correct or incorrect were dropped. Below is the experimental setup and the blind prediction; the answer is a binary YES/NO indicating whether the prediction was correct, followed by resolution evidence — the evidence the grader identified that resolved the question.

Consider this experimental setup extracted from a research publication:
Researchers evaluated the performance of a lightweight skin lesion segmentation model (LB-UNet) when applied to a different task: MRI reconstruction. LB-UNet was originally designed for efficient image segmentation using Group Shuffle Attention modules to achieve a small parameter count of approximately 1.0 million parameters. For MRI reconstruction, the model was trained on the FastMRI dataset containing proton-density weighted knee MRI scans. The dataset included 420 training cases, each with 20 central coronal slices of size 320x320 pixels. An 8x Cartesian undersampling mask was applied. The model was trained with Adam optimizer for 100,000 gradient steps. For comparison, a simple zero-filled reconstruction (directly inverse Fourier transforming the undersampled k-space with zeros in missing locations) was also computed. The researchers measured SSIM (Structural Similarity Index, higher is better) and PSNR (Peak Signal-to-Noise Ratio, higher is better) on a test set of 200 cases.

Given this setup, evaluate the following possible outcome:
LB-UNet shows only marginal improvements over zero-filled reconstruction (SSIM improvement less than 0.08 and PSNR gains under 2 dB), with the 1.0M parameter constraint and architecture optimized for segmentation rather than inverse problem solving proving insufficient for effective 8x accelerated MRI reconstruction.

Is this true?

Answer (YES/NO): YES